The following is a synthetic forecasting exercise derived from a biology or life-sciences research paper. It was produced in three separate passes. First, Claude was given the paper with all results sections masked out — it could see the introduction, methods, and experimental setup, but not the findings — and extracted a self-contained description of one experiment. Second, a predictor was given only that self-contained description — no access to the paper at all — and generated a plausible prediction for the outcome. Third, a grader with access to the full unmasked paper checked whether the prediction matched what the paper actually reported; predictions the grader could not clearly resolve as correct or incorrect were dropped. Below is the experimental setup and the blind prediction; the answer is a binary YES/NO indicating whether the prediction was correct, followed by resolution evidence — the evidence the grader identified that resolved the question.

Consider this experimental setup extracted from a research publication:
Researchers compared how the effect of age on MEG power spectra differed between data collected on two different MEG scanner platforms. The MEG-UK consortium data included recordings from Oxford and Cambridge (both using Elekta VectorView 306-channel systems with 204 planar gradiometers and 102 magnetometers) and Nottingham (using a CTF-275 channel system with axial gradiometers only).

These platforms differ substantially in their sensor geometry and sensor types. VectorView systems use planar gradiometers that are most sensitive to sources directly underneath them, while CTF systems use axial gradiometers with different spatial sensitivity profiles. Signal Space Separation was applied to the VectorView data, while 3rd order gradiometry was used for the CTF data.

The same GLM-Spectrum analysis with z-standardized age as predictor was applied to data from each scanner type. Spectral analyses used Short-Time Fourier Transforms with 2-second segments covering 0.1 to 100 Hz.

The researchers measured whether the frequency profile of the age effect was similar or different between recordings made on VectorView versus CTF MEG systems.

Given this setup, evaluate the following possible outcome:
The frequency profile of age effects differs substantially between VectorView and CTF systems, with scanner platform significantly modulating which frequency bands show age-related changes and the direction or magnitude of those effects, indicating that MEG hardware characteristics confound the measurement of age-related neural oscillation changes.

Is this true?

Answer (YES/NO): NO